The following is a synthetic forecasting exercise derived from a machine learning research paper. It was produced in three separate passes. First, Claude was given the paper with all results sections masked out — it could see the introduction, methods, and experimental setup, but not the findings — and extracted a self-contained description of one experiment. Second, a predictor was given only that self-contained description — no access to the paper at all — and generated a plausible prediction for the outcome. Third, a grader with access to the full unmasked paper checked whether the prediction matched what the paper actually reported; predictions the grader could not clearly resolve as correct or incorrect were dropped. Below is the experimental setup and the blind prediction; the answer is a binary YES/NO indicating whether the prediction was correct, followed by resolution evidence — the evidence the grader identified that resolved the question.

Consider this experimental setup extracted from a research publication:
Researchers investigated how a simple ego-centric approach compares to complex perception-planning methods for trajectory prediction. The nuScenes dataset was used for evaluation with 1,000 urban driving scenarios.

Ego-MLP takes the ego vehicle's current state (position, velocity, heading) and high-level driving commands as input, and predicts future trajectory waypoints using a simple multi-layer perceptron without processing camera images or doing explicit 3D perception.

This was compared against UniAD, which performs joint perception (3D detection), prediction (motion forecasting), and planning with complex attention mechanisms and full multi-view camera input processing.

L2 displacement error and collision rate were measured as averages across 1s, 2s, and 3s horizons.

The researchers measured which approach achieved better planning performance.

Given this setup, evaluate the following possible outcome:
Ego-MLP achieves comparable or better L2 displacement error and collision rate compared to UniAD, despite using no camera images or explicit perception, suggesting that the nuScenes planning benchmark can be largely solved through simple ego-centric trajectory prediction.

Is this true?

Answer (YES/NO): NO